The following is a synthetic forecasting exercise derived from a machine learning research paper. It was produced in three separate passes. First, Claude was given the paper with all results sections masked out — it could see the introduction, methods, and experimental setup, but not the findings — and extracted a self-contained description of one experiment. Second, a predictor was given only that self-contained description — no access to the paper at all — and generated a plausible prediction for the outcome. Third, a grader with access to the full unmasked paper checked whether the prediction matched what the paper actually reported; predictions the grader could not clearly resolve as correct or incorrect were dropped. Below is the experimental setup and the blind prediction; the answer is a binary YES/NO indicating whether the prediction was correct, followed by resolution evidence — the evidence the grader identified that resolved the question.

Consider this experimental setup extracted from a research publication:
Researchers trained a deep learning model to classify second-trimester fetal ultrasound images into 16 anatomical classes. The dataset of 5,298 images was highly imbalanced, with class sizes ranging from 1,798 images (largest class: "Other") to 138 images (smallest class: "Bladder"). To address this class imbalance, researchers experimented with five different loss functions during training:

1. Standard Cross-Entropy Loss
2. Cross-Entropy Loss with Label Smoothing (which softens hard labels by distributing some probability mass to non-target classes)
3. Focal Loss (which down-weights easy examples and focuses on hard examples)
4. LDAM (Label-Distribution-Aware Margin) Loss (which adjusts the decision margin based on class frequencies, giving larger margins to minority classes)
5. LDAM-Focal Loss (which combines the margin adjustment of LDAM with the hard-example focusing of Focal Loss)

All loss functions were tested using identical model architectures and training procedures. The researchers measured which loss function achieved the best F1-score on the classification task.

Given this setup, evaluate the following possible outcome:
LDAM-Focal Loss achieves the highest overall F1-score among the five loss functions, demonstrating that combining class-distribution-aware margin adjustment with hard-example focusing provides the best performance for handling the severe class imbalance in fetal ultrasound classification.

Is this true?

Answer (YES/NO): NO